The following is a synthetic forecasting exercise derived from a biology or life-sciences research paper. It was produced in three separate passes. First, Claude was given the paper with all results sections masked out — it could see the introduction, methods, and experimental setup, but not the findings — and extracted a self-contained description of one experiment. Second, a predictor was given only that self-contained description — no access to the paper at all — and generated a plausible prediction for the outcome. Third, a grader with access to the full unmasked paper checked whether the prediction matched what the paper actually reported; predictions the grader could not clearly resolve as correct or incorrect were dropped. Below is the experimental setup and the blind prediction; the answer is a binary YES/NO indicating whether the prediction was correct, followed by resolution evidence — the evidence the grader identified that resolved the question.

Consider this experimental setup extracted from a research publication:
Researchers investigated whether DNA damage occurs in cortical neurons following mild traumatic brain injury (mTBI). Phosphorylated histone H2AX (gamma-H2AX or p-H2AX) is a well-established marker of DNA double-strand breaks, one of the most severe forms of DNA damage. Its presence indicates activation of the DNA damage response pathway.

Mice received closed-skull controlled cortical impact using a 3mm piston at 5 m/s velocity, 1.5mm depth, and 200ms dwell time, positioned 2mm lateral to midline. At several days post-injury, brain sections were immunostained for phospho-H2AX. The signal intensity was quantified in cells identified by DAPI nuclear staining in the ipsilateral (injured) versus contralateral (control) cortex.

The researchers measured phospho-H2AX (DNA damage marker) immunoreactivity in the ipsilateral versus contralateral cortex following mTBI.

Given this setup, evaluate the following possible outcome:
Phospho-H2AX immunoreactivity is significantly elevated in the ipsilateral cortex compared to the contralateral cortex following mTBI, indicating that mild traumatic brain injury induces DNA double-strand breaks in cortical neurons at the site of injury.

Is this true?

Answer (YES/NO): NO